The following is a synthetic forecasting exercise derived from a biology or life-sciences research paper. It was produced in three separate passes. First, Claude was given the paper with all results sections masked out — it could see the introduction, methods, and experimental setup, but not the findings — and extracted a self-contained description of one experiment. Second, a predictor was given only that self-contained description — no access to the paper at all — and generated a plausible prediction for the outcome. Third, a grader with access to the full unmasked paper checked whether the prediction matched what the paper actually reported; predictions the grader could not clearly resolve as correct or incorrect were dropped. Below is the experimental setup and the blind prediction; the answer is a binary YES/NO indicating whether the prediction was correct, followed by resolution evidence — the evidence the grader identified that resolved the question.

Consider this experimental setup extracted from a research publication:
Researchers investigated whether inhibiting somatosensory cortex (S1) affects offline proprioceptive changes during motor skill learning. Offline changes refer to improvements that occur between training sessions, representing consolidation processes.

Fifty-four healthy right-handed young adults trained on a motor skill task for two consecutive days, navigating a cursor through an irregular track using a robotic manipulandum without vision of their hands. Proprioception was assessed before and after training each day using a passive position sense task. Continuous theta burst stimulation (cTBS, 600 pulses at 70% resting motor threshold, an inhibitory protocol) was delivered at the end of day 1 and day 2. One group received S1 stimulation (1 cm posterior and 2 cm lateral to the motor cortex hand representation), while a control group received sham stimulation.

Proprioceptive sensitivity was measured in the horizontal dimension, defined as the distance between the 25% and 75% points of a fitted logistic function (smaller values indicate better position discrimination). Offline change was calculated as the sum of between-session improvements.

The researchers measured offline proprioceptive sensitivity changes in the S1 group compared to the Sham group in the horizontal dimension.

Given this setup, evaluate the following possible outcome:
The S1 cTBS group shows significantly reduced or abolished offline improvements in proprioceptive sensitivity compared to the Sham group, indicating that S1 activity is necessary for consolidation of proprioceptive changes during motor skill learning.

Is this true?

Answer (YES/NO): NO